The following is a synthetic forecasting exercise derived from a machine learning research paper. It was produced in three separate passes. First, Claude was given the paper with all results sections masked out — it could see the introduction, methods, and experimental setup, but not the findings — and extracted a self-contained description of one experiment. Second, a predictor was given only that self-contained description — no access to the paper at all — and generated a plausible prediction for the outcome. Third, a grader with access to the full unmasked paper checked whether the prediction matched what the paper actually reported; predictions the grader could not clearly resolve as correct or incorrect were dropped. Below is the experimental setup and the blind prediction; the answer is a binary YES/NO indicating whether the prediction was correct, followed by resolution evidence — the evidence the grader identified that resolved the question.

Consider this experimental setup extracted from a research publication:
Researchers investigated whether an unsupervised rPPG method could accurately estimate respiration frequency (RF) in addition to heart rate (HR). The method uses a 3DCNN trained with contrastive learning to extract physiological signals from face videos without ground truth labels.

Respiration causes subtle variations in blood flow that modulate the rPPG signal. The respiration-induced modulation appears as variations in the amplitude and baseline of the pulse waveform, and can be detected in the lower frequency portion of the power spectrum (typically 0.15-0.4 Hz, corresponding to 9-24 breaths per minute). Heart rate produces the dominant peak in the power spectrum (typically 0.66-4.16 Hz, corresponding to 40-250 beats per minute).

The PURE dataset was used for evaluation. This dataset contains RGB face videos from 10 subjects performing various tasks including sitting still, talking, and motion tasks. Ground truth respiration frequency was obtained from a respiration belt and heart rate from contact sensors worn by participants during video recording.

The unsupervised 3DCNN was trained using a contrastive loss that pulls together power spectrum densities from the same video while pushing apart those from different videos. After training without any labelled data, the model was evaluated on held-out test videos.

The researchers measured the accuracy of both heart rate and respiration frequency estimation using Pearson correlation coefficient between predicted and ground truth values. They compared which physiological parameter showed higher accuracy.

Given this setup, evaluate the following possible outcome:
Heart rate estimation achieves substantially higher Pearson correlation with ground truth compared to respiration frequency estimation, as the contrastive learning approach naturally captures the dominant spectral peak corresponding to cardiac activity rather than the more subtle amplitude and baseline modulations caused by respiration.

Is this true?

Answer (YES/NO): YES